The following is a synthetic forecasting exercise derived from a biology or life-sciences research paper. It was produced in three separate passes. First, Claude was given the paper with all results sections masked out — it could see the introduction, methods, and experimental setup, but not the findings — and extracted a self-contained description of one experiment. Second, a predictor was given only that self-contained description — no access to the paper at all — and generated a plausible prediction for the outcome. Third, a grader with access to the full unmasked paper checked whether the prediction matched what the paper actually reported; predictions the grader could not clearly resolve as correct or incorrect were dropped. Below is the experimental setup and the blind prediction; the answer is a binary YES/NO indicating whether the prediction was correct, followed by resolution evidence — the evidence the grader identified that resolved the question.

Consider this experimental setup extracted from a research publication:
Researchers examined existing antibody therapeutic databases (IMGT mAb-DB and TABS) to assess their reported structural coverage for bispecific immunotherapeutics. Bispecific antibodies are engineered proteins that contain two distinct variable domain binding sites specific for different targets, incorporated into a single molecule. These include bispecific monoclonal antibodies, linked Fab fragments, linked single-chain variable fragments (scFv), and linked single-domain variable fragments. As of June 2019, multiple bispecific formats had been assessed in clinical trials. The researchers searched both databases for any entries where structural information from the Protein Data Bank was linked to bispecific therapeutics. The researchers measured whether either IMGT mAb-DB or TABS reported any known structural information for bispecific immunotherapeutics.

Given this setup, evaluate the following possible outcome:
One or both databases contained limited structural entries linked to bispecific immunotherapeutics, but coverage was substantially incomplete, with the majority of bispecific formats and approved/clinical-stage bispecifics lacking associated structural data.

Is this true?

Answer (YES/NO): NO